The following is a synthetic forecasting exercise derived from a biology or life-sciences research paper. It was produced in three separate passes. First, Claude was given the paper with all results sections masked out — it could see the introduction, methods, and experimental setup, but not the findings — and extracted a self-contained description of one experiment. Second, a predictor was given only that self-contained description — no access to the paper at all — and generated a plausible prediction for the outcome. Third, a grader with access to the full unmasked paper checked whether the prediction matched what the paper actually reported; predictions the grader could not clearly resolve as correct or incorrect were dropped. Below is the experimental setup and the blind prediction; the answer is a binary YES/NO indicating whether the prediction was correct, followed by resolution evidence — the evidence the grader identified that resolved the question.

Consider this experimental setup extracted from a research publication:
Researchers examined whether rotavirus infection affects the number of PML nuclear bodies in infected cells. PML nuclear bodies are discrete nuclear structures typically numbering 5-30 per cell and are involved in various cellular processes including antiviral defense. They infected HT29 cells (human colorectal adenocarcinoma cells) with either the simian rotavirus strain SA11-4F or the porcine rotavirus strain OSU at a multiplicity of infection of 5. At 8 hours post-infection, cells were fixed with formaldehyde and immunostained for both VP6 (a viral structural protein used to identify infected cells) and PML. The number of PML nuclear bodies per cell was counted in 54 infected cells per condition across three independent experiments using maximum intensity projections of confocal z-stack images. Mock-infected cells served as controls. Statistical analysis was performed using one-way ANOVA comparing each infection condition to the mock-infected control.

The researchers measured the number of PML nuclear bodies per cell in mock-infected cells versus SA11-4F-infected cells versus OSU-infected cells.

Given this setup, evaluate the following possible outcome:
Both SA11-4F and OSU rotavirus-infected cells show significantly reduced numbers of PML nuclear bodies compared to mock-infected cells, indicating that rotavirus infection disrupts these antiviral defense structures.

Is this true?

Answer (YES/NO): NO